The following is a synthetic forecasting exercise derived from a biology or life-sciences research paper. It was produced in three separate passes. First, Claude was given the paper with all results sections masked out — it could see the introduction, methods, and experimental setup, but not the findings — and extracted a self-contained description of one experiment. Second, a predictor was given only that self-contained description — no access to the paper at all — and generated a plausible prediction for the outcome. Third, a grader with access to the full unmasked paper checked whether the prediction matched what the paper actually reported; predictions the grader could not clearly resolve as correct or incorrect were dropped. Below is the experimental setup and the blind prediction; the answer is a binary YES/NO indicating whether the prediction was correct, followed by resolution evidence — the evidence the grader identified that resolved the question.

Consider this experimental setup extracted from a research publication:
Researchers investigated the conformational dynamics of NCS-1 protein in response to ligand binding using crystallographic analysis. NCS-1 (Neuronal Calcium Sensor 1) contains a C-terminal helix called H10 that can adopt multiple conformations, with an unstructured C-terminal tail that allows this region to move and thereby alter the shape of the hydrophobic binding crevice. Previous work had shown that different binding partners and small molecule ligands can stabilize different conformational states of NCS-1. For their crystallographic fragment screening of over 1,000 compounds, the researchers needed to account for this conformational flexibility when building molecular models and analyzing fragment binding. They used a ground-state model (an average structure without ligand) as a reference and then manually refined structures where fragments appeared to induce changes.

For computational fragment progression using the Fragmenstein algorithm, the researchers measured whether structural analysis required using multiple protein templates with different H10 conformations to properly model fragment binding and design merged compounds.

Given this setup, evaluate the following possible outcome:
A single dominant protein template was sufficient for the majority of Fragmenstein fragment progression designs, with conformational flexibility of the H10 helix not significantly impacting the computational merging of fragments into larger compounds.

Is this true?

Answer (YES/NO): NO